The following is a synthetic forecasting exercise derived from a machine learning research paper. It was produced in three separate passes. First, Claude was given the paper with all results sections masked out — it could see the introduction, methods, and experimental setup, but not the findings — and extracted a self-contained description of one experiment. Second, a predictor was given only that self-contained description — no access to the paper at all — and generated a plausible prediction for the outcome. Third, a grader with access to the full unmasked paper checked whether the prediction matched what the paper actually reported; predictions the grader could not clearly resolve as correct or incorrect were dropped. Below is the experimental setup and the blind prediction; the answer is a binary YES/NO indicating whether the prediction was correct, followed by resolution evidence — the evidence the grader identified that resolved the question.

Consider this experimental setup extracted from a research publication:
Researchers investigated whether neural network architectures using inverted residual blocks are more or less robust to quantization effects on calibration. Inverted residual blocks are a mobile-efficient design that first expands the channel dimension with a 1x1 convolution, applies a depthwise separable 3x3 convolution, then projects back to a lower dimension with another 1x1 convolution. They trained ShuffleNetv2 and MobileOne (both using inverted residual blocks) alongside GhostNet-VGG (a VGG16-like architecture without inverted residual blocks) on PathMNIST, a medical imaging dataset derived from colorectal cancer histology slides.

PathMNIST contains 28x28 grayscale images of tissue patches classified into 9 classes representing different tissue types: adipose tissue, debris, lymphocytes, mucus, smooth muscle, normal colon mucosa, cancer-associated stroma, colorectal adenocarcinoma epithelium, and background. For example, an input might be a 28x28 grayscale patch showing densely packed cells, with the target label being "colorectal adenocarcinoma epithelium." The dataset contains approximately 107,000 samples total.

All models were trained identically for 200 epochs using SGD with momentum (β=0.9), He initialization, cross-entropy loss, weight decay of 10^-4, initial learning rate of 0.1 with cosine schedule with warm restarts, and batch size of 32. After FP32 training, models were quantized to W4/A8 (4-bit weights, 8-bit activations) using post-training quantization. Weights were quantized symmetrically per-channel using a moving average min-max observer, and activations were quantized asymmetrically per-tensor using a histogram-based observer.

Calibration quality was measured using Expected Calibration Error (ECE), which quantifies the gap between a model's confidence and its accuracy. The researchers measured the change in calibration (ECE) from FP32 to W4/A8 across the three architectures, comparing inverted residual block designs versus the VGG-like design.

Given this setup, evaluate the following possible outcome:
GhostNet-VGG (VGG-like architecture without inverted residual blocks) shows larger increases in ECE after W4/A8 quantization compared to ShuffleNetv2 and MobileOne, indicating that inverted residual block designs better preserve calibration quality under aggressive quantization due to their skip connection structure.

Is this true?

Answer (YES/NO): NO